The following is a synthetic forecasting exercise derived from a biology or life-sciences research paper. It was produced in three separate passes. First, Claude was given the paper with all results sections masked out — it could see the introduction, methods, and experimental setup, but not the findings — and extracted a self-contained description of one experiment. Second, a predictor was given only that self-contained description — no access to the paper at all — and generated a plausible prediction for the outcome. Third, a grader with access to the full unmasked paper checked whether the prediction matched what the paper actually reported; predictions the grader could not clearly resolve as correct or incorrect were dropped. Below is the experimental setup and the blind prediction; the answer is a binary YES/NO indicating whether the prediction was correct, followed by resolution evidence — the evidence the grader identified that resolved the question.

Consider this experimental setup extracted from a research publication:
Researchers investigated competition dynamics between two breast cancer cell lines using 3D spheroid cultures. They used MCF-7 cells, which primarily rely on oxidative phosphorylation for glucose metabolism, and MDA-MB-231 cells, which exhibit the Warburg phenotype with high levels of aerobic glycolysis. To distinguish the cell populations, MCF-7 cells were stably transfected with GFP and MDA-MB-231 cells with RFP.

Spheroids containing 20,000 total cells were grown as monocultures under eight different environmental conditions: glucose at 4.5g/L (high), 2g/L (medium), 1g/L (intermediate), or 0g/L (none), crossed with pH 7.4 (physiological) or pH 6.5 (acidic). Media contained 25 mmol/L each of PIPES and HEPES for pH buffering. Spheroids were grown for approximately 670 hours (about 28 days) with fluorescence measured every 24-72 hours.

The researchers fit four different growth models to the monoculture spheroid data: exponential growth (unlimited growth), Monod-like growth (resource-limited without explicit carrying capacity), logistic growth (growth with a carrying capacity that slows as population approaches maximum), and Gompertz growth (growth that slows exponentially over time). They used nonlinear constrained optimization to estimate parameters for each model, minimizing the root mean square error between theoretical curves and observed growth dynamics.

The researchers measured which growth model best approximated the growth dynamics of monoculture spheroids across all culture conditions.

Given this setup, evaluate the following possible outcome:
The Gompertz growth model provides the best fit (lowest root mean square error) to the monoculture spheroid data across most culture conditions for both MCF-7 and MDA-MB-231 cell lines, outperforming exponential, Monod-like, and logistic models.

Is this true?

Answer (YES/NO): NO